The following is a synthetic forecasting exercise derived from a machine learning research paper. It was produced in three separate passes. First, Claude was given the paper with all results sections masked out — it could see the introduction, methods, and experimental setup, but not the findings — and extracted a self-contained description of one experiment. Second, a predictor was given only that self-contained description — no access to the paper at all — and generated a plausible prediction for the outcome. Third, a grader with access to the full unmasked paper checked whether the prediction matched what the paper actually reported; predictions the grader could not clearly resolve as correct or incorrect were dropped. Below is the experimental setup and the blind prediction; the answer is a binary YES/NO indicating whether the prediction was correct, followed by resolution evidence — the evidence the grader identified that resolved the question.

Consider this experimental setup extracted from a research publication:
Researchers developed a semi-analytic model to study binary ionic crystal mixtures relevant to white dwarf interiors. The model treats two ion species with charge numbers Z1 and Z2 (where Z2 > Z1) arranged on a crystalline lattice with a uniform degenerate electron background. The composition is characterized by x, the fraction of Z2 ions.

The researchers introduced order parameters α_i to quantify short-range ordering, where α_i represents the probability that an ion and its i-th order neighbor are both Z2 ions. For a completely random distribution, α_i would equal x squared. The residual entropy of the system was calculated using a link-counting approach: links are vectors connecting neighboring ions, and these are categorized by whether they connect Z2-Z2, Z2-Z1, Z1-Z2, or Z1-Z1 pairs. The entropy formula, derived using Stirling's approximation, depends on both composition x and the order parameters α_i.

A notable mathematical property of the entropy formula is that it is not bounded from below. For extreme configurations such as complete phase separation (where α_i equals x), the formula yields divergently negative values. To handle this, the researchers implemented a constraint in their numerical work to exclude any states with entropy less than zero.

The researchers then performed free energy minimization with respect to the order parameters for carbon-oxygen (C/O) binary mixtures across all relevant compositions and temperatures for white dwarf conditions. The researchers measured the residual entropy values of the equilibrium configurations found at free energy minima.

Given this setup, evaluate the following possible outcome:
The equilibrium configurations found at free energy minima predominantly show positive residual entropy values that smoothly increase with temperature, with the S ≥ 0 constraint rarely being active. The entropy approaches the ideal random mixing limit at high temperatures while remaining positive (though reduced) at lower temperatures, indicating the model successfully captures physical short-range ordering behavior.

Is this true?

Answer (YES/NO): YES